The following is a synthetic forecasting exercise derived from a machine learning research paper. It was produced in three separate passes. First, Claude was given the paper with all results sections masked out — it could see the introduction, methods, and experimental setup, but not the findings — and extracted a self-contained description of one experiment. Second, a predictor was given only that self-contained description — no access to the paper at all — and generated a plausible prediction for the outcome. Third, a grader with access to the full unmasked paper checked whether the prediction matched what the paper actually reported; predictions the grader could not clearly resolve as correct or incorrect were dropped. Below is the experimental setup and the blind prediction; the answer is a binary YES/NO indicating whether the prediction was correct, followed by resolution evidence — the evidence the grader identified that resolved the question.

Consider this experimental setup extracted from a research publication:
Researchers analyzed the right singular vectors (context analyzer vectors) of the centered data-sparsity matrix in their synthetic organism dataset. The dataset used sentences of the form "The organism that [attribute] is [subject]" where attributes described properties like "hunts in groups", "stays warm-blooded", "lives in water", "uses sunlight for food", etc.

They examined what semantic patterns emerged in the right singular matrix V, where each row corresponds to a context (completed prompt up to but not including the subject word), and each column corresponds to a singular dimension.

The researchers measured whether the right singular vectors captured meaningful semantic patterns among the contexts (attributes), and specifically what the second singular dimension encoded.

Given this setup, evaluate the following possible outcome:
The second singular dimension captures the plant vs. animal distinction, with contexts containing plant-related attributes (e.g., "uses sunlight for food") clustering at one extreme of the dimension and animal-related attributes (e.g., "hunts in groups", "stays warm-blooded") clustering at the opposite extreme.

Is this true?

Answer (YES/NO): NO